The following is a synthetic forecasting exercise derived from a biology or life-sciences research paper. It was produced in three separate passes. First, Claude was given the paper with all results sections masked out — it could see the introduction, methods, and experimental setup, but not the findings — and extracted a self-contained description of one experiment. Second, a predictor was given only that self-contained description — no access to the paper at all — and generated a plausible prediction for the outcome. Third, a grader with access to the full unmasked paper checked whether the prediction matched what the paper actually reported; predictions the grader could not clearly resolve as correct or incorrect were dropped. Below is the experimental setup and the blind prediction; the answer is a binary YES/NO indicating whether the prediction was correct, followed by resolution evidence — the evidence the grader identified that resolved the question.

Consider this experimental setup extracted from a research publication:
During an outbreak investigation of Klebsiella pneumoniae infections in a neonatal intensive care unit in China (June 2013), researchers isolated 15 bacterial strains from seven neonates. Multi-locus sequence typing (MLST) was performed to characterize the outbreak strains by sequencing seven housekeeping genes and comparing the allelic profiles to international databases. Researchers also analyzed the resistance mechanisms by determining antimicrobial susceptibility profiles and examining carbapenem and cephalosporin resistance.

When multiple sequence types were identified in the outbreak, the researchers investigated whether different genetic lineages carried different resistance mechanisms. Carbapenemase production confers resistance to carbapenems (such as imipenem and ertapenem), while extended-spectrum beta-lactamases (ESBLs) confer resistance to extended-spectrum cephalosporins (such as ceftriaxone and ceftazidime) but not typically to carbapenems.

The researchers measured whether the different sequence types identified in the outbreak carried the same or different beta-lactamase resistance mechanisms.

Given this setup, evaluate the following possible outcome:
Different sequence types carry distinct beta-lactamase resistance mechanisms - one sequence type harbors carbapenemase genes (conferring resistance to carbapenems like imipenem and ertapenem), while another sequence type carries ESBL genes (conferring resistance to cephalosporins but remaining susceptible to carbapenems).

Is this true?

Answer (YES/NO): YES